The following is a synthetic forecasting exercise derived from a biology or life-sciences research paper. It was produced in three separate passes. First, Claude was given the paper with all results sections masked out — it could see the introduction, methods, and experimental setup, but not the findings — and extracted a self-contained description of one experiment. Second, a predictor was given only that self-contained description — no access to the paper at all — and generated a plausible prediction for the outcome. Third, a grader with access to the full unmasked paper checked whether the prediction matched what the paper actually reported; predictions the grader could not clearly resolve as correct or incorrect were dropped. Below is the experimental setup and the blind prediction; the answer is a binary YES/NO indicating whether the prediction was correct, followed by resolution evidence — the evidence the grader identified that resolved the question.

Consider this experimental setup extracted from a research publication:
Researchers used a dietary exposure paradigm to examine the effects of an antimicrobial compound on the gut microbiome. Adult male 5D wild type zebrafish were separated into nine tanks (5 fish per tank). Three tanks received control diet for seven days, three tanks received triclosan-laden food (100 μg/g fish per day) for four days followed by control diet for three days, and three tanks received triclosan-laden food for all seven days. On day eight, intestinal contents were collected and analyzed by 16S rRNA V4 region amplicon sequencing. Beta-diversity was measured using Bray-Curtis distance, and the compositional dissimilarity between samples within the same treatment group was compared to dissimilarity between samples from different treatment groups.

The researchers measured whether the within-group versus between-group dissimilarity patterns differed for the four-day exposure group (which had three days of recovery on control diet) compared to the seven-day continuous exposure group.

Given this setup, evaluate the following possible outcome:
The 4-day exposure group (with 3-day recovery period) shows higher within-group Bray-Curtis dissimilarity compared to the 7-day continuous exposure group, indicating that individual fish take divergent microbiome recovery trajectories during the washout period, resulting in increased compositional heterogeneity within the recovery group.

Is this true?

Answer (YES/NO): NO